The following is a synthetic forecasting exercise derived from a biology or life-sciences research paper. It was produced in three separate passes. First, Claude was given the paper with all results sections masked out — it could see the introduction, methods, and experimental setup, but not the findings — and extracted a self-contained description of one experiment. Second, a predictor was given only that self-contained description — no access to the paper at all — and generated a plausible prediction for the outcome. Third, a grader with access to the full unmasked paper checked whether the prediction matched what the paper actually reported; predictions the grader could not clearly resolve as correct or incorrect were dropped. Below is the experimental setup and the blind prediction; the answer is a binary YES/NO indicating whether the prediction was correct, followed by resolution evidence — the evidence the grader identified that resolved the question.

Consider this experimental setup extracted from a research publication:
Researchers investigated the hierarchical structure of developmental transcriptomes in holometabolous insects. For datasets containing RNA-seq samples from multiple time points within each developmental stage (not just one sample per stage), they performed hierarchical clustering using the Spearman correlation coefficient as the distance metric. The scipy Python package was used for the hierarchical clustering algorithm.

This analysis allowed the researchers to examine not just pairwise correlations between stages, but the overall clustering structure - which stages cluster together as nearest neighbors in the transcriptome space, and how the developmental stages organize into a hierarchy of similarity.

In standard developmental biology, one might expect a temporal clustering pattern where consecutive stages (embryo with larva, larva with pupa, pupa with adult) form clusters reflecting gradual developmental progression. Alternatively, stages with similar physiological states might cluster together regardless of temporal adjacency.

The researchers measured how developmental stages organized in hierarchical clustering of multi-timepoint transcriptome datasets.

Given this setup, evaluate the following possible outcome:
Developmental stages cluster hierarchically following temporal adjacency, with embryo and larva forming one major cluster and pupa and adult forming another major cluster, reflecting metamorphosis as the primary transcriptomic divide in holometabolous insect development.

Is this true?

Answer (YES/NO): NO